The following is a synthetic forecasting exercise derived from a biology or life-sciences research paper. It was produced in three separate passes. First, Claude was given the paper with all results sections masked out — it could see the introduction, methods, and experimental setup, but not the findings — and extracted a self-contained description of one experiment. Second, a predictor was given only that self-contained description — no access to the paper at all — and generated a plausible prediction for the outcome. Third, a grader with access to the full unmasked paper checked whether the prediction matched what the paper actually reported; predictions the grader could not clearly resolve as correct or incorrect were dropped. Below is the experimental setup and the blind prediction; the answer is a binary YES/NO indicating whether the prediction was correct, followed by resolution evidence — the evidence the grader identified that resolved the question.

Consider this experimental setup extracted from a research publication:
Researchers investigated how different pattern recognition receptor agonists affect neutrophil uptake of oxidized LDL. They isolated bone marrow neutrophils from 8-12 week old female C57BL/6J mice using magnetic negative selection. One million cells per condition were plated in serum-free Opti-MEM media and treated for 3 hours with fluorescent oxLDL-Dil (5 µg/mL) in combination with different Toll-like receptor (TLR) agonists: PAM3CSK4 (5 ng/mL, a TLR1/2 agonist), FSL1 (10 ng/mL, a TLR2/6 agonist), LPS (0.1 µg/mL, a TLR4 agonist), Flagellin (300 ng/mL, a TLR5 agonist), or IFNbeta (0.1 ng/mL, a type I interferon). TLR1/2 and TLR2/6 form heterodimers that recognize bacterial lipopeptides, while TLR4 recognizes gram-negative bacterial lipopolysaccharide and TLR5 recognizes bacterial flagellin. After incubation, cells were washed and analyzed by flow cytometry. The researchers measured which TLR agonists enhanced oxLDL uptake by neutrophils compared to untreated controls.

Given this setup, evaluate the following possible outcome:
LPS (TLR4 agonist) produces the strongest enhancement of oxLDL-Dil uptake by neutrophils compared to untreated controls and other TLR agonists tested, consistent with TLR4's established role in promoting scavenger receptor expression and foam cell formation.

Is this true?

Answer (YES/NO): NO